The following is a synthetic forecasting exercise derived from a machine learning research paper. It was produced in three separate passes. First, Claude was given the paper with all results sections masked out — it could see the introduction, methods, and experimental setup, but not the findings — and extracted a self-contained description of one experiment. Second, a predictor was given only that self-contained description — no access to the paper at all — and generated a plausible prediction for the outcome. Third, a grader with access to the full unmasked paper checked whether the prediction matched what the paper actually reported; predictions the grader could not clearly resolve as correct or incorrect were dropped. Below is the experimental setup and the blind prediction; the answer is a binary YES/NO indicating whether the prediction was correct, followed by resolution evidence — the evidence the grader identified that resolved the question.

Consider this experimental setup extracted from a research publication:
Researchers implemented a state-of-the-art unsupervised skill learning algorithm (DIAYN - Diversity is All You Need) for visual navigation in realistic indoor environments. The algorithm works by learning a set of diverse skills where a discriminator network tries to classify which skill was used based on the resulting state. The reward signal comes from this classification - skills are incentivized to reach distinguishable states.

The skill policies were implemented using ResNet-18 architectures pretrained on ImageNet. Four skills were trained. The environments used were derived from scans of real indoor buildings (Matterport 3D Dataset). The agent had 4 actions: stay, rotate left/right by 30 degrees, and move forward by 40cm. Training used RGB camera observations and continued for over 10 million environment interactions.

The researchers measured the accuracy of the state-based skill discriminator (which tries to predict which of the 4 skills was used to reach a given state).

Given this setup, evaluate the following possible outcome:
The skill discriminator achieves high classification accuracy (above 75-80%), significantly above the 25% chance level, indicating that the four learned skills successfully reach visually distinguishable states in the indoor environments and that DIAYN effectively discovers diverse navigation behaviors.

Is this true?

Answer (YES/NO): NO